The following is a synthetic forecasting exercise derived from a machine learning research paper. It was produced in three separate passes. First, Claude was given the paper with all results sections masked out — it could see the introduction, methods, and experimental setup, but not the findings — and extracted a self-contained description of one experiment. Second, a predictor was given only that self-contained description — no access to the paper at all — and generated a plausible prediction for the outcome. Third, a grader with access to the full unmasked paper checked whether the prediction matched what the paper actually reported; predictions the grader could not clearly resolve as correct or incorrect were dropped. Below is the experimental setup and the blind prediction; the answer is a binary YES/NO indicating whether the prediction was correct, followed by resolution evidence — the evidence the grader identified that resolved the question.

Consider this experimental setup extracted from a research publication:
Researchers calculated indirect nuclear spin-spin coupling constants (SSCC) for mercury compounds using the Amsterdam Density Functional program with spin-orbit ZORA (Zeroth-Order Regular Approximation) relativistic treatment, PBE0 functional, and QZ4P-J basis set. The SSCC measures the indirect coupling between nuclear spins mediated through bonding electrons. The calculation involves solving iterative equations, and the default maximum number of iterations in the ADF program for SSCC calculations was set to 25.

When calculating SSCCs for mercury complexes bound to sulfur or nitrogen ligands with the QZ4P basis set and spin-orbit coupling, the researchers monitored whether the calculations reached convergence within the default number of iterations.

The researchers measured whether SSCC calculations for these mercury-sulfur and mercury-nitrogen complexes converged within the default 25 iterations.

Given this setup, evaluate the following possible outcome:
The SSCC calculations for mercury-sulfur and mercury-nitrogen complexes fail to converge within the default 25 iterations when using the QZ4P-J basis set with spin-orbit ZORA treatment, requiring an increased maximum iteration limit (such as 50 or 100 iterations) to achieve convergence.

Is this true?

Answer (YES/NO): NO